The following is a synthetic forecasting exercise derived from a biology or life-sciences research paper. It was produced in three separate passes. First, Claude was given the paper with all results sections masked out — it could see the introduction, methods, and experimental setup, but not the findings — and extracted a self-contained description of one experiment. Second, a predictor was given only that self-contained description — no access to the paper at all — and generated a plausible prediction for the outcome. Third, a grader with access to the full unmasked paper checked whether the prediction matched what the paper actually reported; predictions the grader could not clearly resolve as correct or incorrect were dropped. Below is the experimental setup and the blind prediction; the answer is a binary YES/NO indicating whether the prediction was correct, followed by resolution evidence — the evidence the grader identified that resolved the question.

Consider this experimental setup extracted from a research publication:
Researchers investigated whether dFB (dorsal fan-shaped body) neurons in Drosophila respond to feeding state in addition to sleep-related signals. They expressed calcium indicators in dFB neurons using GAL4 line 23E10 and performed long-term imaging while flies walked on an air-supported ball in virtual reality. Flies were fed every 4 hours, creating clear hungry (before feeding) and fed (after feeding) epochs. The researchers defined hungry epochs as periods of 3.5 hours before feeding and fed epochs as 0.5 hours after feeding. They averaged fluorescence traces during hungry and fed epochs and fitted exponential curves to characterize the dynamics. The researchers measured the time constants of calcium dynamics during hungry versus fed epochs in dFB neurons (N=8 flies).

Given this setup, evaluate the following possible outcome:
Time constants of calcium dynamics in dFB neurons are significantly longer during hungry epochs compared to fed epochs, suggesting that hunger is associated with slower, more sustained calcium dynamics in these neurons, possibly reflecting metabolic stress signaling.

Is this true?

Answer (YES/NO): YES